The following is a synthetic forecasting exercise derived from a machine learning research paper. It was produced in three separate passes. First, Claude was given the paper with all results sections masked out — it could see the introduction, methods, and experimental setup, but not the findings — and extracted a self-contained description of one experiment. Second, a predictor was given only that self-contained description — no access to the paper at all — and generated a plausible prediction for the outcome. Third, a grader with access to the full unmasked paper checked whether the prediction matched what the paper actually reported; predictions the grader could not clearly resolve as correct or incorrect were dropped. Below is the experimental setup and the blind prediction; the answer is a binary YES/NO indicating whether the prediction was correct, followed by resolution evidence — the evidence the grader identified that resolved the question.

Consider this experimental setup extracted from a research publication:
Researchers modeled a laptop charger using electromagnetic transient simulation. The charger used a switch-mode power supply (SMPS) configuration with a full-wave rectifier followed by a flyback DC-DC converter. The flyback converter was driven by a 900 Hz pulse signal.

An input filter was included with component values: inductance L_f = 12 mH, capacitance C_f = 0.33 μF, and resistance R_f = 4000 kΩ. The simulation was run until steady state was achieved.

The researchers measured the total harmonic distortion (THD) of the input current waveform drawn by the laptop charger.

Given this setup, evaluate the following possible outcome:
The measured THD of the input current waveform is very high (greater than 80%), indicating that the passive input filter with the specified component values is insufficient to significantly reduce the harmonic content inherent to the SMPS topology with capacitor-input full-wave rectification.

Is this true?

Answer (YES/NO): NO